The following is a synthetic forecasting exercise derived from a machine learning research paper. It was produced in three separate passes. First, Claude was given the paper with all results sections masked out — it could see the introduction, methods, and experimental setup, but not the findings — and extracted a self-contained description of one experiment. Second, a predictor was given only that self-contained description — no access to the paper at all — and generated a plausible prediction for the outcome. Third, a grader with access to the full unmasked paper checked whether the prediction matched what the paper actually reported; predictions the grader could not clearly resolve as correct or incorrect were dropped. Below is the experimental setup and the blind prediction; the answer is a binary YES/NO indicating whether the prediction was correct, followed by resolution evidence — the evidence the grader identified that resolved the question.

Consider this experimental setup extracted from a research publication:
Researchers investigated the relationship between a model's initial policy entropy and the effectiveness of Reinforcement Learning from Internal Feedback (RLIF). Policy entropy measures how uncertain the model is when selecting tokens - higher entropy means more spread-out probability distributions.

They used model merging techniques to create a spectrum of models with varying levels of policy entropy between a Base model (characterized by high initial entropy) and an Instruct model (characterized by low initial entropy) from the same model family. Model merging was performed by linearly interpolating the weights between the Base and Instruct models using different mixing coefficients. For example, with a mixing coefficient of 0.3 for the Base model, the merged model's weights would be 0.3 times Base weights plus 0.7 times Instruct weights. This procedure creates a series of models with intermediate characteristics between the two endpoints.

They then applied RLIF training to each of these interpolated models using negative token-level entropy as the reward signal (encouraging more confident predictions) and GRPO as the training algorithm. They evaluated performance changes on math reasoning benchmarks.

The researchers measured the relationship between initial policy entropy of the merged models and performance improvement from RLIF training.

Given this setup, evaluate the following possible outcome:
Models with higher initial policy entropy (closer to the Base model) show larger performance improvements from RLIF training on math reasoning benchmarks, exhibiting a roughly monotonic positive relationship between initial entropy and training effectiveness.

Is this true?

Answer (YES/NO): YES